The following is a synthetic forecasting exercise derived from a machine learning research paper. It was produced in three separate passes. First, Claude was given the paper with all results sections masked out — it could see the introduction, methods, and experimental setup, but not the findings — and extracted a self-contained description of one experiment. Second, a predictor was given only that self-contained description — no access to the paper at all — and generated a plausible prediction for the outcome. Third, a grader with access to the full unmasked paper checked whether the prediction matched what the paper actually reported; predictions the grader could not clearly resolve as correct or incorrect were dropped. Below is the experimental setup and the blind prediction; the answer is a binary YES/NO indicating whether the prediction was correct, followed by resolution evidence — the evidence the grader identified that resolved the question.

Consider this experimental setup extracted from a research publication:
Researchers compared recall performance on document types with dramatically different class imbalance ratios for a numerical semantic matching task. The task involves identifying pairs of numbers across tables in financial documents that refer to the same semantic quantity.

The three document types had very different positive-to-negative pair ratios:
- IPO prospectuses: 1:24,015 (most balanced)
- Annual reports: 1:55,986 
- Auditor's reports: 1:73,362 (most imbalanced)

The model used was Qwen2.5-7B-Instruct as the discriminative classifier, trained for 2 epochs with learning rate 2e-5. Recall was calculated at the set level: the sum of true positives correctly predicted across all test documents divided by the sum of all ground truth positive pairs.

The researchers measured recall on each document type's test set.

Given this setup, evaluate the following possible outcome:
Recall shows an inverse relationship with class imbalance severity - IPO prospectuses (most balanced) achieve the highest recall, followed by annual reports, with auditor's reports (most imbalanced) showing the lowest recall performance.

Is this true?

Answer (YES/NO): NO